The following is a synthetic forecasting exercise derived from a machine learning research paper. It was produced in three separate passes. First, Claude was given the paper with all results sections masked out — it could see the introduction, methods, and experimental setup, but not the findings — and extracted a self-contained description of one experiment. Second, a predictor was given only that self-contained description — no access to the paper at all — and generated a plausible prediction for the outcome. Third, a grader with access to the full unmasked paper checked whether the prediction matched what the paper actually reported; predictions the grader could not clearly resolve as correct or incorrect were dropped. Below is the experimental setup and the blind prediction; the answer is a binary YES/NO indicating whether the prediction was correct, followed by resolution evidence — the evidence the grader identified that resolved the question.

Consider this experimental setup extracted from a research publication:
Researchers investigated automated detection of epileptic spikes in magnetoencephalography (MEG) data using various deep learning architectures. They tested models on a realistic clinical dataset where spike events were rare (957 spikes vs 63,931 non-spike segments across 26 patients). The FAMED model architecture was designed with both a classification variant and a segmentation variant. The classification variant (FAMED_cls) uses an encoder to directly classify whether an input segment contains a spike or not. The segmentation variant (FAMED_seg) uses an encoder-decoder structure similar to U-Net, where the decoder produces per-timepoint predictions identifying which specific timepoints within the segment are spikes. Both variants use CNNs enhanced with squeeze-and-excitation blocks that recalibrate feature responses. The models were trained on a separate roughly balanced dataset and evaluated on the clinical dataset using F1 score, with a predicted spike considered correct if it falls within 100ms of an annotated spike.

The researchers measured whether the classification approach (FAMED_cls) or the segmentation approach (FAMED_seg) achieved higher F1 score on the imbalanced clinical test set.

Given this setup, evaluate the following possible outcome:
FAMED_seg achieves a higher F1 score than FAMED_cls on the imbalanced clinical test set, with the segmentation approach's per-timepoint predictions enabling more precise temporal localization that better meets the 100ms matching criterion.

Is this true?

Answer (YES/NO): YES